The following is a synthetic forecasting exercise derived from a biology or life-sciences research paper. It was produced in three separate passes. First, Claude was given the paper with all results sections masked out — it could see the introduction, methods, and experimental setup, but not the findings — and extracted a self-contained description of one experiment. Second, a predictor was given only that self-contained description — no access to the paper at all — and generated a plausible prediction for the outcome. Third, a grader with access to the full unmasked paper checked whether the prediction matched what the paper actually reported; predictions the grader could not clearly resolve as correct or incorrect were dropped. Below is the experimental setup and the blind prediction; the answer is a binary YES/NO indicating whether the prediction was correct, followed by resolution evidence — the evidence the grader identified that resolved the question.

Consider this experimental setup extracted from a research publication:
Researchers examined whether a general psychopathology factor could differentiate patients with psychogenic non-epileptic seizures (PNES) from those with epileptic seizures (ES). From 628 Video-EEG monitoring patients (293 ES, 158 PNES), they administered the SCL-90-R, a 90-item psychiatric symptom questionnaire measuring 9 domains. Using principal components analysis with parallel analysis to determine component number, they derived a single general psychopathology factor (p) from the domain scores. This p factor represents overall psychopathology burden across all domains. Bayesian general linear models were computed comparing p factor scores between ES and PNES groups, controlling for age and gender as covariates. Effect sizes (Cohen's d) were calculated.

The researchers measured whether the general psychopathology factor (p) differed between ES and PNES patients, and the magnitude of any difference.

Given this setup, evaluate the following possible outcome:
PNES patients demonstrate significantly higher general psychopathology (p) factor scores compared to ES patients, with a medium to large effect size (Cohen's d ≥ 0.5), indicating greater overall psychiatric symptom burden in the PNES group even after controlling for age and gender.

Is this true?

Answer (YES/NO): YES